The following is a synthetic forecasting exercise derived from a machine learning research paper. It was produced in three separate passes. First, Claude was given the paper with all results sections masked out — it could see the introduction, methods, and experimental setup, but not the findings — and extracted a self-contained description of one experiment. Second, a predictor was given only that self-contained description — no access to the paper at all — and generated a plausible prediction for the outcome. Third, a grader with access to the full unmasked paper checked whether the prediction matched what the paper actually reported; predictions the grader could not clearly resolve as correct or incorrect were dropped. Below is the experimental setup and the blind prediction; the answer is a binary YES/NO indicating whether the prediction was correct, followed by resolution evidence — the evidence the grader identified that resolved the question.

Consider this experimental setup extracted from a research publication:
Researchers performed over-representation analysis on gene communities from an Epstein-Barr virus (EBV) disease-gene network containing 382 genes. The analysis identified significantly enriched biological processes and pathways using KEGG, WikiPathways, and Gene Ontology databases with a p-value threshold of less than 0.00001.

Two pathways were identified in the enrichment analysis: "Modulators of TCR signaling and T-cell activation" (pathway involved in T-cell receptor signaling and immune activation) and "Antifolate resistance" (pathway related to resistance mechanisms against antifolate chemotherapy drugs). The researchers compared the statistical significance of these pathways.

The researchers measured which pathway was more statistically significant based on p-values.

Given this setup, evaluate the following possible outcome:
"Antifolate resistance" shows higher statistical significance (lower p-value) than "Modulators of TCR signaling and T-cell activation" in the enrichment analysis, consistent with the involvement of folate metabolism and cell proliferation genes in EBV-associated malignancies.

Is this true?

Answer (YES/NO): YES